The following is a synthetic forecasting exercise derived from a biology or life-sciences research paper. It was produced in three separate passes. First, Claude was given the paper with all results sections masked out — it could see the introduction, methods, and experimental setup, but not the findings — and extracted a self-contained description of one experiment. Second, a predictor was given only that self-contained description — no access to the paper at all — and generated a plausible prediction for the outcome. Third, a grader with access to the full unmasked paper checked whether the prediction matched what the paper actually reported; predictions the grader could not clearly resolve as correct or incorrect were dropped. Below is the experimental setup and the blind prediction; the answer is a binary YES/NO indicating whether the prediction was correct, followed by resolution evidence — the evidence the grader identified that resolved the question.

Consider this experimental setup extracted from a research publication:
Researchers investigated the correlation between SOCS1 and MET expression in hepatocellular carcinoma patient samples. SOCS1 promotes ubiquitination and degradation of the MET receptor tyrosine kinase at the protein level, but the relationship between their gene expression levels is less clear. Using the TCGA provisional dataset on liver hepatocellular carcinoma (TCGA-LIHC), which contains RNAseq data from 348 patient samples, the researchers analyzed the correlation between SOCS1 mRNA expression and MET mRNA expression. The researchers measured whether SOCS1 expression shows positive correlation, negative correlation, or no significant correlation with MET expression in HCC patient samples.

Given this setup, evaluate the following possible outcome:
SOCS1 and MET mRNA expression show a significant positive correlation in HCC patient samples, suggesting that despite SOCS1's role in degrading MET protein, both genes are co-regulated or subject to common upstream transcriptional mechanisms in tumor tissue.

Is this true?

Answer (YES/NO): NO